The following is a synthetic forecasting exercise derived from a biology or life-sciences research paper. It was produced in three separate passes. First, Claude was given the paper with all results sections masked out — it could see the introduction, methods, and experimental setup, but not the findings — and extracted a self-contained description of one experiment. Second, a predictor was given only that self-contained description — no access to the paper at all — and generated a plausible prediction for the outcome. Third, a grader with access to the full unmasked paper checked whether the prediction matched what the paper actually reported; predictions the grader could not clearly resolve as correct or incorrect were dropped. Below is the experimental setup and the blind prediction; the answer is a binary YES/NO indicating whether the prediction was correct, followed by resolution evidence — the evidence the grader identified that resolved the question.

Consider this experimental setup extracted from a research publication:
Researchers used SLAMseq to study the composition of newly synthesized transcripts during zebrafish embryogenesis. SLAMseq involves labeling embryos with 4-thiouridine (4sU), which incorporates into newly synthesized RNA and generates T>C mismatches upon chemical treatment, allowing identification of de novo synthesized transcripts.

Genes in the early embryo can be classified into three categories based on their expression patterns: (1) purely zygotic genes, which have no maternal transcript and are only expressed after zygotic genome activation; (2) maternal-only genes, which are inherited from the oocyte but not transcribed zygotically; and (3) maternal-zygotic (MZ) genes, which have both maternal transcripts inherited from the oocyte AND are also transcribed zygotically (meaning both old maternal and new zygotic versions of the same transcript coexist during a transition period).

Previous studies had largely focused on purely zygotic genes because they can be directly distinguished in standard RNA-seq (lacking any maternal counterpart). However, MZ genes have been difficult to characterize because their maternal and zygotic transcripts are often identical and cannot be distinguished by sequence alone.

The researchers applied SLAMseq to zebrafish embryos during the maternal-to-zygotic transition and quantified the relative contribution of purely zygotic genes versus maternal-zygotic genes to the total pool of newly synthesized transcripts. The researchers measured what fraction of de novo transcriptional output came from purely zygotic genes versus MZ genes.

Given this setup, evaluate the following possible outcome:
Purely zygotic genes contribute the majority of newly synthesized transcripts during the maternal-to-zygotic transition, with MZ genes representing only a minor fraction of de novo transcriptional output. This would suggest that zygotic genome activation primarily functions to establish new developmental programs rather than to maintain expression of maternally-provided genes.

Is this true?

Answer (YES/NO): NO